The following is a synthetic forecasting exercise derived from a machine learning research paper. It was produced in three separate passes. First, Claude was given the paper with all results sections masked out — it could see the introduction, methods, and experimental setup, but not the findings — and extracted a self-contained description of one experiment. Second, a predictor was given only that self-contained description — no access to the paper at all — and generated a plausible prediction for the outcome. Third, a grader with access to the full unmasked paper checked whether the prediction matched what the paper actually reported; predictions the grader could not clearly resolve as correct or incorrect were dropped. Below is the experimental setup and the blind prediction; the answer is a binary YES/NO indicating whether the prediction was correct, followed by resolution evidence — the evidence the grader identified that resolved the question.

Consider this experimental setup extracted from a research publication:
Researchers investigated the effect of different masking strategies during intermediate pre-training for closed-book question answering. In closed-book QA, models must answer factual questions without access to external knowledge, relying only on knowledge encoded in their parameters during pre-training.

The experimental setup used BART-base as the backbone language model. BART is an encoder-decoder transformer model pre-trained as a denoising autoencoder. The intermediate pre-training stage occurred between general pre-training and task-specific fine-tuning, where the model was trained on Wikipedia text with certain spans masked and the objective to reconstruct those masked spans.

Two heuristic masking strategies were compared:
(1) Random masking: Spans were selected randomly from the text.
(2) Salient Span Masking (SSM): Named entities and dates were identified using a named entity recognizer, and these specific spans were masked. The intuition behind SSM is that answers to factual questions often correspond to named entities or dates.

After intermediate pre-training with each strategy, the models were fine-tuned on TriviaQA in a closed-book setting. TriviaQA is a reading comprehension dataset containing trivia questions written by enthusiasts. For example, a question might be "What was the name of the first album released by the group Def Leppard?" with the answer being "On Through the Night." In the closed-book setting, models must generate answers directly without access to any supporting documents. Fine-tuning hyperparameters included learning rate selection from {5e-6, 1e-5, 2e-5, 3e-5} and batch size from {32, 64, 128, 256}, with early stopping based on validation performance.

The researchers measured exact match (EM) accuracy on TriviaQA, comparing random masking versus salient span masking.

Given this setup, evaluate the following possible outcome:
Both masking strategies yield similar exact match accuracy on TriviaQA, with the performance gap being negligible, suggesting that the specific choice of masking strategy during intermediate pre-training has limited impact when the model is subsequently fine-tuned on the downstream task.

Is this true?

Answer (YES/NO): NO